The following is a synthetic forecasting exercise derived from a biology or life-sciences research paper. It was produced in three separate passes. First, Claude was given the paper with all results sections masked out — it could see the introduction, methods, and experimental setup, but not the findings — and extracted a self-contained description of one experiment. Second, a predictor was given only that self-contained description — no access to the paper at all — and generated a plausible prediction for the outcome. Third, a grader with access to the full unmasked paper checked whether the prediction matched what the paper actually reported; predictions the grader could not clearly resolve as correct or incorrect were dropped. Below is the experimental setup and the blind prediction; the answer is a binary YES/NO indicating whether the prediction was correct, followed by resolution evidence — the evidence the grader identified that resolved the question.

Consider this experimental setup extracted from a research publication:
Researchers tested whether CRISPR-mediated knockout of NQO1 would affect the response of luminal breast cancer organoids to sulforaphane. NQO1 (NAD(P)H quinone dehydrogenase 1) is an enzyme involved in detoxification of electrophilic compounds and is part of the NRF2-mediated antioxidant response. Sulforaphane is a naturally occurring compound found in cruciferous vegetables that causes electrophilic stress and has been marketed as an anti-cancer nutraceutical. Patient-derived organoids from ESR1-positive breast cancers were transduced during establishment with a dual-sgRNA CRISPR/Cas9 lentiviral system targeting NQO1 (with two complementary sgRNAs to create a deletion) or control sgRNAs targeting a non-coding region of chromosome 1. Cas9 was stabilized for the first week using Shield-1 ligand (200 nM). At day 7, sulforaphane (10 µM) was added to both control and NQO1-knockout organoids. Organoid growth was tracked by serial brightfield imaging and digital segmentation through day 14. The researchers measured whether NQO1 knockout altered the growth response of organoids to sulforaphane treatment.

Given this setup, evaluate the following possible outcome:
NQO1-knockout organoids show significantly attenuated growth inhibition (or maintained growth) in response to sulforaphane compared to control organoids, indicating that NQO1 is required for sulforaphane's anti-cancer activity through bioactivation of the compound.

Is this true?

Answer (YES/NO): YES